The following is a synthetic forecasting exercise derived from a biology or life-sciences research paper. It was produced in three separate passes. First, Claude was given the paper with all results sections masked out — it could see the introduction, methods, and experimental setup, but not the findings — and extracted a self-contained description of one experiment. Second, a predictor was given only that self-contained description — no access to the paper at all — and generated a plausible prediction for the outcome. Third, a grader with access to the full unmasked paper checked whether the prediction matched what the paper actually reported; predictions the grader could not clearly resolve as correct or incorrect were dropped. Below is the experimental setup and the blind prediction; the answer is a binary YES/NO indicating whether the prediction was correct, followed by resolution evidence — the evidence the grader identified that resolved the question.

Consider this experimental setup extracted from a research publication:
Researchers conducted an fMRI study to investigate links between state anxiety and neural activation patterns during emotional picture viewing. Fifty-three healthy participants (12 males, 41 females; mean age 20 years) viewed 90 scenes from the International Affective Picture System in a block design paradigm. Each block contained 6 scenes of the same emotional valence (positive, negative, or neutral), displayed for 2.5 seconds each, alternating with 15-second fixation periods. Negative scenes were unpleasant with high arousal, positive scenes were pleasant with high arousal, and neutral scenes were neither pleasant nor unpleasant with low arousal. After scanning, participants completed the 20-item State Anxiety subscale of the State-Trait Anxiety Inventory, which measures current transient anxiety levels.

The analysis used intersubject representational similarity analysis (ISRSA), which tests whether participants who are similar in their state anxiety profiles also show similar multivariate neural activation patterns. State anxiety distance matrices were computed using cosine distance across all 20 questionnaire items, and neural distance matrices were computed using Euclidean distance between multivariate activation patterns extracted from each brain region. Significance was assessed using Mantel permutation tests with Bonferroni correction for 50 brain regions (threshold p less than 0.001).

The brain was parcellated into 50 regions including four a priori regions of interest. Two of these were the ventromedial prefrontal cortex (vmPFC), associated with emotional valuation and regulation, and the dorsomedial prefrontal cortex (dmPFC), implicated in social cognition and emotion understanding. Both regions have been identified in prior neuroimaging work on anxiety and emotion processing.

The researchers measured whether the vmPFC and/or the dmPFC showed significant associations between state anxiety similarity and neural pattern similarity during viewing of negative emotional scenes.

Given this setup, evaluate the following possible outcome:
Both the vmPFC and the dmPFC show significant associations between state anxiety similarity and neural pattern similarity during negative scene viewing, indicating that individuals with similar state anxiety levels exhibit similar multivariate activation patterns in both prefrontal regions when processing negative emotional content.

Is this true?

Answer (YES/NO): NO